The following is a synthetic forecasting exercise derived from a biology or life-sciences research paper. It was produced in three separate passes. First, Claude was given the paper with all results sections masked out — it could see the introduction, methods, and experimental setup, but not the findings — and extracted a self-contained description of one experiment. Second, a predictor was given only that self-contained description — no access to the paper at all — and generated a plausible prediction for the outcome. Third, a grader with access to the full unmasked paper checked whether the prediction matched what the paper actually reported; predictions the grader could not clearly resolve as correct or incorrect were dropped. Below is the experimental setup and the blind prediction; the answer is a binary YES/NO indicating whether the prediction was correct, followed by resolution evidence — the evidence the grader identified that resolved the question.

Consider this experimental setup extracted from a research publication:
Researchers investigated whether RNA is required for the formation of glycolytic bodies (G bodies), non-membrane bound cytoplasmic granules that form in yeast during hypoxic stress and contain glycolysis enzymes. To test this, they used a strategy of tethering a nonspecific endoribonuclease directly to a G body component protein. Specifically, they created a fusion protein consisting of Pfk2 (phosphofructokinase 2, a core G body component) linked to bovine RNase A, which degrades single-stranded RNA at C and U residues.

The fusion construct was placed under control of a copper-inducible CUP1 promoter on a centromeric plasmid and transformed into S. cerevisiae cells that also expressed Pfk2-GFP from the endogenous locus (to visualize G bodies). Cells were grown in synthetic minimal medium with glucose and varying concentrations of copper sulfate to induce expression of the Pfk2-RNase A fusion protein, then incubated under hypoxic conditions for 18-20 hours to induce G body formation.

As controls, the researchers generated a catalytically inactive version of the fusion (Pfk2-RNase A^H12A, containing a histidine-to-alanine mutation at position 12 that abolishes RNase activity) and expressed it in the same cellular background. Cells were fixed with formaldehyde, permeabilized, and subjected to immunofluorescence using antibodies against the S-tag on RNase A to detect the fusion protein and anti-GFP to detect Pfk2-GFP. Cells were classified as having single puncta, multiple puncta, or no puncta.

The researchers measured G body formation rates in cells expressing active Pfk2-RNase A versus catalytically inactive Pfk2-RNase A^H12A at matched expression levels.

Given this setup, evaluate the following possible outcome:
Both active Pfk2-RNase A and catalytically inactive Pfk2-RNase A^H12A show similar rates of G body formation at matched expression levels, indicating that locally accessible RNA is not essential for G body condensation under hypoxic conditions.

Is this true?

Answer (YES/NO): NO